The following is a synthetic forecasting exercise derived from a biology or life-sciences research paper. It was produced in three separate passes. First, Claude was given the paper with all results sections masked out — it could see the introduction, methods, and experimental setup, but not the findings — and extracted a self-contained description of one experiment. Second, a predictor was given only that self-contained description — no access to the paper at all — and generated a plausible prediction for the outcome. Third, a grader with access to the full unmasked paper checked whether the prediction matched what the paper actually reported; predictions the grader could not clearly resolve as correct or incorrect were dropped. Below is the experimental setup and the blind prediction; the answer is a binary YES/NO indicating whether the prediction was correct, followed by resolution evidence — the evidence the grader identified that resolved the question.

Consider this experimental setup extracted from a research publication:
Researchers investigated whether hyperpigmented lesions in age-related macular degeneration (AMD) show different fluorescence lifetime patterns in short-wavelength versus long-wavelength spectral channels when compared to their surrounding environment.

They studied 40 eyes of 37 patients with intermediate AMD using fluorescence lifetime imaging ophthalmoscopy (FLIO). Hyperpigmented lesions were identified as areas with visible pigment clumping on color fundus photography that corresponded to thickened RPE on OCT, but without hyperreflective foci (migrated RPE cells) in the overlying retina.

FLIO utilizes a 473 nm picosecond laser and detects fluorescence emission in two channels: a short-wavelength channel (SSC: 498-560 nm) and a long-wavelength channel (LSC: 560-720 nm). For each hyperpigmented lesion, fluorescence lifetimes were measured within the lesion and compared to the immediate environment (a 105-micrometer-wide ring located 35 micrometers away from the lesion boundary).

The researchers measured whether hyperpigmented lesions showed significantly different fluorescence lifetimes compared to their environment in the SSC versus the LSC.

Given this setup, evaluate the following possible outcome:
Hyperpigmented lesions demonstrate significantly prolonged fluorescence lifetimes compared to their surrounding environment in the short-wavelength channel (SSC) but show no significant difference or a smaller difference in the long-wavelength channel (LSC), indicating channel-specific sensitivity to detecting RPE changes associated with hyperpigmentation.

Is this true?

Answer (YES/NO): NO